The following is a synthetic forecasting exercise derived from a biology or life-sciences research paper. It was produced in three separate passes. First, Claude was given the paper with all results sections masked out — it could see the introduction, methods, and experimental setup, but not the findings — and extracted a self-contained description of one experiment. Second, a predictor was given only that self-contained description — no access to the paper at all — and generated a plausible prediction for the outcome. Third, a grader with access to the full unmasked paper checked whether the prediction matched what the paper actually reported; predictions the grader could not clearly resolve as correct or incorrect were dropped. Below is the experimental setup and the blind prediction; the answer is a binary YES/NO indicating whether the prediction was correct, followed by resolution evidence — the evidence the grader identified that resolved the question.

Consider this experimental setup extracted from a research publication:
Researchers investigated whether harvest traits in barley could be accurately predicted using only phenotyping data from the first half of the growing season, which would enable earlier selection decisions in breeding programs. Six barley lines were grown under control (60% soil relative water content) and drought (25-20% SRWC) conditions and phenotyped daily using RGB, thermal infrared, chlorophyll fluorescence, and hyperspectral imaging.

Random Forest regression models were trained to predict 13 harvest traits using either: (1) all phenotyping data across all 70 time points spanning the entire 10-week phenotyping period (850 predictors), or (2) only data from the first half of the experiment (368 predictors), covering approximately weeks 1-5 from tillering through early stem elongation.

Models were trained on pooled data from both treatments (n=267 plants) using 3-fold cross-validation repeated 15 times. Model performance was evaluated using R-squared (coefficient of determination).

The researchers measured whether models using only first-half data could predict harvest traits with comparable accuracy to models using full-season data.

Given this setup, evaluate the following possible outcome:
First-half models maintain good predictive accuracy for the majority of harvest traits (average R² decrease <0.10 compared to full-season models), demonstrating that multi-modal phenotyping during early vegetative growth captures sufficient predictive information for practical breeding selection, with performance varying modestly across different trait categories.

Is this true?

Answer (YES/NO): NO